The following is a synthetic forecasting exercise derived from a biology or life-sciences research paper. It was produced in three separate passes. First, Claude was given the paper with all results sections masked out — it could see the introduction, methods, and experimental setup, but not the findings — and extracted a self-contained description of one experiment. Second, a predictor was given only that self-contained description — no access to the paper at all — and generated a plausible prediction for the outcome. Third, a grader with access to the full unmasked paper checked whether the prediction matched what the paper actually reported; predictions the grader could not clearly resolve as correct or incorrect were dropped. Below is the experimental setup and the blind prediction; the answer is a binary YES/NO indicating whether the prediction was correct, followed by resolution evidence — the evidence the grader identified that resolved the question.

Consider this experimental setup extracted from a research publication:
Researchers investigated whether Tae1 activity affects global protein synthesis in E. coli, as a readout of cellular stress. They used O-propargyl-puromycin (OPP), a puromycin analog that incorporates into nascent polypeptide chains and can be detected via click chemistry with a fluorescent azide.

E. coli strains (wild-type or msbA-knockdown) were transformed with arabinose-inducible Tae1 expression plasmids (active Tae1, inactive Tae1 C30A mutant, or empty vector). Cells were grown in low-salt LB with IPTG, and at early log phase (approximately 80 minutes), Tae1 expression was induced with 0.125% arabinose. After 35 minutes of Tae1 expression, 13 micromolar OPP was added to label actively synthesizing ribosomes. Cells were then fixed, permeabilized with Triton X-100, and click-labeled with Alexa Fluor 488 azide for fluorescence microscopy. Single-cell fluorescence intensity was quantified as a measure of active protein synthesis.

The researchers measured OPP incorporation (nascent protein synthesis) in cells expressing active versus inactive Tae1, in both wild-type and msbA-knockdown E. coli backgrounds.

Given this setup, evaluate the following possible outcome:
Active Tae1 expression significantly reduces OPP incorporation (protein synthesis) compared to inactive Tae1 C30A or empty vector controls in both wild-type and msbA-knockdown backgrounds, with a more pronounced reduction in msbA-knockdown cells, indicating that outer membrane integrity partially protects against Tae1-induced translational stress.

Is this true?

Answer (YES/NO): NO